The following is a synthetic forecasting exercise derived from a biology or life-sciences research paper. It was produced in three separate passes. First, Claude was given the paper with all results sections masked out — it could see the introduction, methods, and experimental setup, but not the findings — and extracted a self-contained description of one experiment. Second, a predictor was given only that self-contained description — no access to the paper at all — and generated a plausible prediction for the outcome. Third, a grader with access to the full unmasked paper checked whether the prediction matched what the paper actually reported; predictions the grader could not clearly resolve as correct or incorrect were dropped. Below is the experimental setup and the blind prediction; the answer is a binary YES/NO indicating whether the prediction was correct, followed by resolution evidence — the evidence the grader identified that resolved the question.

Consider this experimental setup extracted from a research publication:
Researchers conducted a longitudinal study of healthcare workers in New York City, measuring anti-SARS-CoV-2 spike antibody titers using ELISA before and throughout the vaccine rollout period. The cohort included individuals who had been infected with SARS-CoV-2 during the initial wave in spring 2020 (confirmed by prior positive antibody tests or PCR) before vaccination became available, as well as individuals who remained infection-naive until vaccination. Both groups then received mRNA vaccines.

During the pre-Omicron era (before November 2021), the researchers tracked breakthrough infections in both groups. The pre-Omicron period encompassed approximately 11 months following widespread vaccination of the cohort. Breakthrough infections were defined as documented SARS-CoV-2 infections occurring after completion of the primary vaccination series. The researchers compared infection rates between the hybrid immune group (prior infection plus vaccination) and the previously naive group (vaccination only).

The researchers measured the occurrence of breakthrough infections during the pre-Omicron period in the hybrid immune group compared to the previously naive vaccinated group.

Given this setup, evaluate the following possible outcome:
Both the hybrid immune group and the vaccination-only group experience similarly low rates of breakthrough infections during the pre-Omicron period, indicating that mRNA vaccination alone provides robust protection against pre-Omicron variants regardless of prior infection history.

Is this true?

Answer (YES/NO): NO